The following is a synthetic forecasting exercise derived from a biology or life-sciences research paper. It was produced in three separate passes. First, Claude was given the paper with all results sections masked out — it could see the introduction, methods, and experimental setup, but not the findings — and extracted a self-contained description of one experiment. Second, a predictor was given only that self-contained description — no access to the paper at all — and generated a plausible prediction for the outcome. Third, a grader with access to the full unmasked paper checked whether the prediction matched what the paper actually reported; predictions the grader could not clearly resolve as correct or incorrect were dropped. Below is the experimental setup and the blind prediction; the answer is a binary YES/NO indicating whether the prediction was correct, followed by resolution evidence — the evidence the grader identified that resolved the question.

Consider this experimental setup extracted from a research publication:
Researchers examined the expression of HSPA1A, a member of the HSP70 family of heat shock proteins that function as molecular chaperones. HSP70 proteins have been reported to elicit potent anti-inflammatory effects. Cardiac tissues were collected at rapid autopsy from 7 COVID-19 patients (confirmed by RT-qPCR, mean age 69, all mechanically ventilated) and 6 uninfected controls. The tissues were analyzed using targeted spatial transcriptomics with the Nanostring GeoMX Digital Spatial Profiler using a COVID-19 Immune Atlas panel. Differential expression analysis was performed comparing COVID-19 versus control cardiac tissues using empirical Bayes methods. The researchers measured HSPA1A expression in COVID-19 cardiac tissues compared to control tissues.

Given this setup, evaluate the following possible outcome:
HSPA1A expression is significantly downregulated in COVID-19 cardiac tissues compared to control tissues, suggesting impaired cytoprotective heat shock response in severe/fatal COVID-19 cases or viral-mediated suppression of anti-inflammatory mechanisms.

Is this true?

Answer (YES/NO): NO